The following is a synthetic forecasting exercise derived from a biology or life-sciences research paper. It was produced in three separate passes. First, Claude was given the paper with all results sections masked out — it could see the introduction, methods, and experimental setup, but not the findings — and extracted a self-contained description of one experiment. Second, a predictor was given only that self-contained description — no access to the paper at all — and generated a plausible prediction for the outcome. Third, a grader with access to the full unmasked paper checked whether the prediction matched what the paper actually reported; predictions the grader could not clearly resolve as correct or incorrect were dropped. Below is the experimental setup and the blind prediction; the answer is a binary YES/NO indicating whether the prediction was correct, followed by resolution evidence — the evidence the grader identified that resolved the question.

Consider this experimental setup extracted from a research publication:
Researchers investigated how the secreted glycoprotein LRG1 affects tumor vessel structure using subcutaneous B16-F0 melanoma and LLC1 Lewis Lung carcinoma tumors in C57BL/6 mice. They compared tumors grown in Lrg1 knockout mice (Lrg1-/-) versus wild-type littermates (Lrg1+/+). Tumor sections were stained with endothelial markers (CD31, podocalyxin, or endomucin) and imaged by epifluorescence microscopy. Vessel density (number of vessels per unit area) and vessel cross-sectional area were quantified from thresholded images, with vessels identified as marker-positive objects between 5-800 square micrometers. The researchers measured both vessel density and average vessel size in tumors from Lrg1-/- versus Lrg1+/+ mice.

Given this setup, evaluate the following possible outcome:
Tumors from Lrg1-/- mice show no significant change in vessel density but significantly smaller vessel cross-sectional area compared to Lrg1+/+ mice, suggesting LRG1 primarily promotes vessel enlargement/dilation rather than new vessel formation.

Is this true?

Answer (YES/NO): NO